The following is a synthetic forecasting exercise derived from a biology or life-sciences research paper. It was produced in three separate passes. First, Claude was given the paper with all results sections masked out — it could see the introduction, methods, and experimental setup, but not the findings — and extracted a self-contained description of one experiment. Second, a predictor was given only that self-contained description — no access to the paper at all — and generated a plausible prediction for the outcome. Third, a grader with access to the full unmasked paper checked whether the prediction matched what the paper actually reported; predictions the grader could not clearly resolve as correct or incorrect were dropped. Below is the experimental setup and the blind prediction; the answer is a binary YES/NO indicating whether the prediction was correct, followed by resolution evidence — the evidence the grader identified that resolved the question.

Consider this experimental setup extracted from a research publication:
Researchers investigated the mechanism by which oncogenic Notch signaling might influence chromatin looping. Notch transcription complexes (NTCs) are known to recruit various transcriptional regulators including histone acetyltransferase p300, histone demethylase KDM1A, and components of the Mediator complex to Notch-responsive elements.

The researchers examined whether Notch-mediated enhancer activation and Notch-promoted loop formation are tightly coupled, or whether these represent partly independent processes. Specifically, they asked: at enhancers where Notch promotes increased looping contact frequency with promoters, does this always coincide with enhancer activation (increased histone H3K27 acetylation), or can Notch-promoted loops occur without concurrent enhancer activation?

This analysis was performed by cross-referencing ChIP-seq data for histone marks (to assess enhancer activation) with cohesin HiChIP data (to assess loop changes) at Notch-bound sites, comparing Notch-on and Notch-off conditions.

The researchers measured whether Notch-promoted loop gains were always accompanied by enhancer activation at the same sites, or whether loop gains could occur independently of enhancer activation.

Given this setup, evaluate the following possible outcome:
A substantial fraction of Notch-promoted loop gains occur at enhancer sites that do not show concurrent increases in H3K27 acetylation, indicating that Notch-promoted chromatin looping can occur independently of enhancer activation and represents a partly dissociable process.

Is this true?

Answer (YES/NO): YES